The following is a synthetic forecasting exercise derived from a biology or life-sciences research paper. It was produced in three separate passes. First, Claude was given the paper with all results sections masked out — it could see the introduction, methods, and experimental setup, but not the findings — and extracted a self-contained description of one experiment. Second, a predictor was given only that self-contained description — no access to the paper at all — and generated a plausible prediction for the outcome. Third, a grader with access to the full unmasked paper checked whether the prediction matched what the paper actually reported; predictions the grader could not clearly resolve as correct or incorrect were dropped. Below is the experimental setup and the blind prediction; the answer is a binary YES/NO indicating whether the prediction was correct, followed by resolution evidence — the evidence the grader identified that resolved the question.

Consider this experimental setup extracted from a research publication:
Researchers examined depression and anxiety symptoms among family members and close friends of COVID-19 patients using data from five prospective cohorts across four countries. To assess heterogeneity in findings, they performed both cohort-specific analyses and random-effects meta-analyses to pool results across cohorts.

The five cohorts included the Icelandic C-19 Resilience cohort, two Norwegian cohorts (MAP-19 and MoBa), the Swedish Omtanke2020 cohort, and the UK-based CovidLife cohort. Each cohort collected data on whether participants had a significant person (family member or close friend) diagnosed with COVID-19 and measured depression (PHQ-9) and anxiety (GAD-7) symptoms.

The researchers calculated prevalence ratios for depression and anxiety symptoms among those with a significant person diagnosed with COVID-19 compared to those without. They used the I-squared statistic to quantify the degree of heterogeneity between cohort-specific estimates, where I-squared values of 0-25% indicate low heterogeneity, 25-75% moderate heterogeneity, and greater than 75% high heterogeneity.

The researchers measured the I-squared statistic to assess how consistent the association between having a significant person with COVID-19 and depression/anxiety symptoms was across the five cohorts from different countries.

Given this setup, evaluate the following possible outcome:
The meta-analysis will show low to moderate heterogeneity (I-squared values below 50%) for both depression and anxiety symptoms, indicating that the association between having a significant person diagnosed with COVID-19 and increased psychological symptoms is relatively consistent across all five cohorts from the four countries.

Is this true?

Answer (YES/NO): NO